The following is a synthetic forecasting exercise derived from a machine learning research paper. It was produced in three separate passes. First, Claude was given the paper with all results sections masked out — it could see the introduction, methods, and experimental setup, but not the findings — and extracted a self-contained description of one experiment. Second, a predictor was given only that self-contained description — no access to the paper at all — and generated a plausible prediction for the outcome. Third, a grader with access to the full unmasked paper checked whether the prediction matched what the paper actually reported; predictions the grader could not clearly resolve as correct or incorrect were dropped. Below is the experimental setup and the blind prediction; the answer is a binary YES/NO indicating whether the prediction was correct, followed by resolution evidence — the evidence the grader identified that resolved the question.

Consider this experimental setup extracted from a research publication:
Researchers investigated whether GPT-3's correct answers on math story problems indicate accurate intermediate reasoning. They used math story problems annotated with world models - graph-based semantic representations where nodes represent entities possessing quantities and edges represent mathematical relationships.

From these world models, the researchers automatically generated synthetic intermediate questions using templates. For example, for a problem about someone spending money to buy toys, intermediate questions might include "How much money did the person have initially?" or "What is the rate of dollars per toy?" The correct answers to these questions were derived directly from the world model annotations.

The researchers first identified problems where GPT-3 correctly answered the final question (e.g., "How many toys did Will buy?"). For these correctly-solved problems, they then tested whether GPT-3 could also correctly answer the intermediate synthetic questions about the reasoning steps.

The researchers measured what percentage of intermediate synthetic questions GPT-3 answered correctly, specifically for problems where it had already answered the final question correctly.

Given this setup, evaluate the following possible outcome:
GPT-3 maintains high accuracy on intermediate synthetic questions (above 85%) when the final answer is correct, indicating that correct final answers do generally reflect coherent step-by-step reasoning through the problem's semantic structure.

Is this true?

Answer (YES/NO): NO